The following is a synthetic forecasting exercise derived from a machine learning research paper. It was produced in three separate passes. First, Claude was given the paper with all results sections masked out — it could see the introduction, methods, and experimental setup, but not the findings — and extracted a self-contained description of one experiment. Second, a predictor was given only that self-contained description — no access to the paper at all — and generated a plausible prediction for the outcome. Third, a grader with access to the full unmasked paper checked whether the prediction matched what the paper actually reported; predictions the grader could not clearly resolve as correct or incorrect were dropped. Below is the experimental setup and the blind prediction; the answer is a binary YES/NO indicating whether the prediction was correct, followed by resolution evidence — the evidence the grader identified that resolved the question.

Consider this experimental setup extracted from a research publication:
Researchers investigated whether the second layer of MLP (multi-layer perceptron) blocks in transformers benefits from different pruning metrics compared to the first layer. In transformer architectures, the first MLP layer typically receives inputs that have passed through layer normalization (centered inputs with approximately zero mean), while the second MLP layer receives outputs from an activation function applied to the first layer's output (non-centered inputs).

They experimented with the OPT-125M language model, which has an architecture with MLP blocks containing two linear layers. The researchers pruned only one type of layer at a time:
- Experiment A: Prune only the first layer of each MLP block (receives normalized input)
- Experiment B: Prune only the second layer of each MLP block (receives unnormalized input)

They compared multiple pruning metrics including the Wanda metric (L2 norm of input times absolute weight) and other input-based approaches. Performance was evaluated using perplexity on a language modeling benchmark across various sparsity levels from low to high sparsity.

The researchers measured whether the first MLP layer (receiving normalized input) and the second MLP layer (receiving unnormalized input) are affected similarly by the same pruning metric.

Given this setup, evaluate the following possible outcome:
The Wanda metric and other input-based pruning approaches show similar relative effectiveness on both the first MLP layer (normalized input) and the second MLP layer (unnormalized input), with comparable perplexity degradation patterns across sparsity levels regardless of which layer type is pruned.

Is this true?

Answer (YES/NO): NO